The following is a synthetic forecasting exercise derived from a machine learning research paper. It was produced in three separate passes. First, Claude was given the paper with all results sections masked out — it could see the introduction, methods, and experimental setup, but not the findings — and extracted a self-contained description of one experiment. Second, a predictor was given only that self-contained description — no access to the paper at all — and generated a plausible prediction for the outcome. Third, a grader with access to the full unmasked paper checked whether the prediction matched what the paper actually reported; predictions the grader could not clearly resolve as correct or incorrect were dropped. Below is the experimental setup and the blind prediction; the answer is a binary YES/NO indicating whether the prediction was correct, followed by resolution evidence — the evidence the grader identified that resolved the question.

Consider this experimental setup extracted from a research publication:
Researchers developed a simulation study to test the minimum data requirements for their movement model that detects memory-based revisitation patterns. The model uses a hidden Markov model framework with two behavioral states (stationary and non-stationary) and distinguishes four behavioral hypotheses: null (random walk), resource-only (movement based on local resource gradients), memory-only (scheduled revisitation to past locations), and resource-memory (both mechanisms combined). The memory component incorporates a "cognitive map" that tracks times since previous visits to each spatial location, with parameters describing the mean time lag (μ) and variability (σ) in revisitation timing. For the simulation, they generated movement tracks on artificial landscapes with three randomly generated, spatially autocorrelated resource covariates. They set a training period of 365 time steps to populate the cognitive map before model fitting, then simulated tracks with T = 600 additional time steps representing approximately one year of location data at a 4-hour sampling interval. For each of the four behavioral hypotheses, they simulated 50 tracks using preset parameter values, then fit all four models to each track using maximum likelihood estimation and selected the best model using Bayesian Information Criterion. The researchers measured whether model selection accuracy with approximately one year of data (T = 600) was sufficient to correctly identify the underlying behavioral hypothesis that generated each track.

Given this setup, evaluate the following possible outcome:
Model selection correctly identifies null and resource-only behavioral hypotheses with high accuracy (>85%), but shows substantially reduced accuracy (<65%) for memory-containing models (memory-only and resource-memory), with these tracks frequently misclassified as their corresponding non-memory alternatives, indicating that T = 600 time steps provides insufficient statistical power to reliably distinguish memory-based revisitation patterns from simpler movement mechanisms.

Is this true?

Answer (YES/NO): NO